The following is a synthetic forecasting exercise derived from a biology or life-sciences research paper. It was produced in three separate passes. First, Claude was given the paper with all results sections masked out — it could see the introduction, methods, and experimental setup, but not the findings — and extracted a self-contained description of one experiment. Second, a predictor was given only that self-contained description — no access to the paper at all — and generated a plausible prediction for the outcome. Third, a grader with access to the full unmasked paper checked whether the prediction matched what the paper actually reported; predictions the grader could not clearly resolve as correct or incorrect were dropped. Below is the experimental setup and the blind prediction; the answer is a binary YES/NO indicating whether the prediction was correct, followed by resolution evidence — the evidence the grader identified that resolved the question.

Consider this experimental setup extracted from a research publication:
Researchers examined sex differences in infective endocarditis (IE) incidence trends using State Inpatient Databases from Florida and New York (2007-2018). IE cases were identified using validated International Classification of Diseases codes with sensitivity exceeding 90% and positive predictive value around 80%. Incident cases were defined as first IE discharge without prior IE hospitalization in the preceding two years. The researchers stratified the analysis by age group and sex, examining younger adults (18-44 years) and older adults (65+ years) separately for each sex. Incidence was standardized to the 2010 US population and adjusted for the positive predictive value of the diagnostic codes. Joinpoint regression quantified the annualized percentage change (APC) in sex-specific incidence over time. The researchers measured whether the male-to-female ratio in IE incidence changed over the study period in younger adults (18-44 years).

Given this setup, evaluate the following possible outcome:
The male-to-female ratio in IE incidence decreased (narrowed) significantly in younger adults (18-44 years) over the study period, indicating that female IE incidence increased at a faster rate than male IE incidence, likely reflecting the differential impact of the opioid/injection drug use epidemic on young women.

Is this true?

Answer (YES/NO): YES